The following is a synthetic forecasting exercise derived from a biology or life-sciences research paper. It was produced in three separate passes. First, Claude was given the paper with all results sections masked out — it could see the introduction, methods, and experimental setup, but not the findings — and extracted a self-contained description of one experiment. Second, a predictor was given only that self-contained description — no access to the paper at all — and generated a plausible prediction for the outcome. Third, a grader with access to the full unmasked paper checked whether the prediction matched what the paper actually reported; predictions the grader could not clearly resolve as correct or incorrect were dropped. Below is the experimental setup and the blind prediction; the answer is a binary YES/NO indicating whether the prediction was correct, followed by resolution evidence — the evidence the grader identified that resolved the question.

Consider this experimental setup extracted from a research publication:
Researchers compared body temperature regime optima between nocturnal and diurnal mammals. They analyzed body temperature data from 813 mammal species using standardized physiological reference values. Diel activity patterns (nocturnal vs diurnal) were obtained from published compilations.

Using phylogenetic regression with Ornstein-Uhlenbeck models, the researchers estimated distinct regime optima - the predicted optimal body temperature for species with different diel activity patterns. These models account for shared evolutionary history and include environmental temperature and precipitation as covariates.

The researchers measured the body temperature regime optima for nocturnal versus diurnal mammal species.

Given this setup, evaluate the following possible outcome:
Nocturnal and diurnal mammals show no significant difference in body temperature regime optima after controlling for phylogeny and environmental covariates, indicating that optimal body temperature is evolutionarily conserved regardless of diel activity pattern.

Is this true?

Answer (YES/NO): NO